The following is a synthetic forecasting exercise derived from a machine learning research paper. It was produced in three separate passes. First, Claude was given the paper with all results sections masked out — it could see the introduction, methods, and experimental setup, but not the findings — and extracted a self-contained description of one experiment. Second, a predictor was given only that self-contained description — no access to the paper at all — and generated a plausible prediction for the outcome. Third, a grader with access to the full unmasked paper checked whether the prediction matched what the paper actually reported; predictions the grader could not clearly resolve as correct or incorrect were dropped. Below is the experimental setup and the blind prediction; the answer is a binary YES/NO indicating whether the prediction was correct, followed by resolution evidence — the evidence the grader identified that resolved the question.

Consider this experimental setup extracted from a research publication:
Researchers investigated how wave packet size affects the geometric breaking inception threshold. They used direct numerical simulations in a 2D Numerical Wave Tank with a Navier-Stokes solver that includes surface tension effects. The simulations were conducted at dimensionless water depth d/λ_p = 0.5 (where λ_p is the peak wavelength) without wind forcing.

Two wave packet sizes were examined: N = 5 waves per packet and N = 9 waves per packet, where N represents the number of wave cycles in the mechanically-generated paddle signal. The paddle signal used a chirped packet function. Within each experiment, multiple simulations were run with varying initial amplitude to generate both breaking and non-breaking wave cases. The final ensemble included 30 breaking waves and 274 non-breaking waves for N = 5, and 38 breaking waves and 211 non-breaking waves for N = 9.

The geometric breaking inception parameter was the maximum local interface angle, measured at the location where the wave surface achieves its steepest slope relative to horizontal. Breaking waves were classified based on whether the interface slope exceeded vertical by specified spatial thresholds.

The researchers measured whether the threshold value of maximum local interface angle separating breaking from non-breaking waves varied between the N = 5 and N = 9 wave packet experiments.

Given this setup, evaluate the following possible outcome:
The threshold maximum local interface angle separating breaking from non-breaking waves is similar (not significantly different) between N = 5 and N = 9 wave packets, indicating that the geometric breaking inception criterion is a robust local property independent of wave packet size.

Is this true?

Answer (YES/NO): YES